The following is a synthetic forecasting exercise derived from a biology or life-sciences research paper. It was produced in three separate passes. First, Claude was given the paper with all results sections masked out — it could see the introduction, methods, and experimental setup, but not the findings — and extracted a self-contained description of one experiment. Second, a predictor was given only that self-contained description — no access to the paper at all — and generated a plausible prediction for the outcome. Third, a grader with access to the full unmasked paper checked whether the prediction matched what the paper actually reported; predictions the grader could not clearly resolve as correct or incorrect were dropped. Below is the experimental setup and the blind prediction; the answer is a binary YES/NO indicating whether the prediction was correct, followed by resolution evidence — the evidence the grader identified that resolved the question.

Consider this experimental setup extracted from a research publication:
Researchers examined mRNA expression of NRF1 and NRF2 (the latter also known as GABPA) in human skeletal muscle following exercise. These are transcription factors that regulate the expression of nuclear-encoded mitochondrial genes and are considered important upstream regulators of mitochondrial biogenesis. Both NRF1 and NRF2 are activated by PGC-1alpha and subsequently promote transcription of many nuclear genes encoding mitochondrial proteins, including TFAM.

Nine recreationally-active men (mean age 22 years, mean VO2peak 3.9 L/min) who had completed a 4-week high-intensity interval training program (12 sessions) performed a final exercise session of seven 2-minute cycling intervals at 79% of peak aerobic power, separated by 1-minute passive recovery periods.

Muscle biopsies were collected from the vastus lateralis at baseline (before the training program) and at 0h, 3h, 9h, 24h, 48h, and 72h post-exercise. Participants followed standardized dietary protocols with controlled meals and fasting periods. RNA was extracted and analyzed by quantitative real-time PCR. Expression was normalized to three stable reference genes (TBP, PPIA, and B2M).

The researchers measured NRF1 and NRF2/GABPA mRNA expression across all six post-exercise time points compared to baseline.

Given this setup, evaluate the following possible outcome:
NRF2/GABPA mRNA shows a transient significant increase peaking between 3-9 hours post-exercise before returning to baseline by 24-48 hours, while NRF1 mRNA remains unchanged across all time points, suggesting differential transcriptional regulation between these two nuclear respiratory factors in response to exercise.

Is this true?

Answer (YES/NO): NO